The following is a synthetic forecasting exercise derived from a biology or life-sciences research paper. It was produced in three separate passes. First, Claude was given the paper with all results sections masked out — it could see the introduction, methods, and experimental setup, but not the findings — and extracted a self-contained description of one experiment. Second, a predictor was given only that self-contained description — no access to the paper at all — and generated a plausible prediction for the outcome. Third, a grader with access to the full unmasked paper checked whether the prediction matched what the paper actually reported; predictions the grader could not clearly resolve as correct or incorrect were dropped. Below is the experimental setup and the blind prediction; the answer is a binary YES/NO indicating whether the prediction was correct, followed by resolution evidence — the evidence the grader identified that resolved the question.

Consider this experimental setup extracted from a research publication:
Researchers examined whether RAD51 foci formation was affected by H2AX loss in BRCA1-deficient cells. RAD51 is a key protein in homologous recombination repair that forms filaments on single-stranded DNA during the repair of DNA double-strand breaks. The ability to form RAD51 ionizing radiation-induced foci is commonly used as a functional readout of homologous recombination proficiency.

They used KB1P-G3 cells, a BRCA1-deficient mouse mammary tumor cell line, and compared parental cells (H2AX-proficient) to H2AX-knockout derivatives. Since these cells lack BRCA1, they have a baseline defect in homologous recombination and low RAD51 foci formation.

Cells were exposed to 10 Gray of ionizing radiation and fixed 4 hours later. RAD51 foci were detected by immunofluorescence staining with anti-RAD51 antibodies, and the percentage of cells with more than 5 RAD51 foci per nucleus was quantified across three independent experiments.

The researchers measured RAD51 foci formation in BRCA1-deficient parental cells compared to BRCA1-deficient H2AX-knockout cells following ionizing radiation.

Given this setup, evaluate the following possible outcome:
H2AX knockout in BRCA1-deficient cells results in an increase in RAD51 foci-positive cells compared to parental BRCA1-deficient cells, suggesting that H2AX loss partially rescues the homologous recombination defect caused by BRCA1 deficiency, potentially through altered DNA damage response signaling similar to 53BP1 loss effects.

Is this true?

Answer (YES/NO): NO